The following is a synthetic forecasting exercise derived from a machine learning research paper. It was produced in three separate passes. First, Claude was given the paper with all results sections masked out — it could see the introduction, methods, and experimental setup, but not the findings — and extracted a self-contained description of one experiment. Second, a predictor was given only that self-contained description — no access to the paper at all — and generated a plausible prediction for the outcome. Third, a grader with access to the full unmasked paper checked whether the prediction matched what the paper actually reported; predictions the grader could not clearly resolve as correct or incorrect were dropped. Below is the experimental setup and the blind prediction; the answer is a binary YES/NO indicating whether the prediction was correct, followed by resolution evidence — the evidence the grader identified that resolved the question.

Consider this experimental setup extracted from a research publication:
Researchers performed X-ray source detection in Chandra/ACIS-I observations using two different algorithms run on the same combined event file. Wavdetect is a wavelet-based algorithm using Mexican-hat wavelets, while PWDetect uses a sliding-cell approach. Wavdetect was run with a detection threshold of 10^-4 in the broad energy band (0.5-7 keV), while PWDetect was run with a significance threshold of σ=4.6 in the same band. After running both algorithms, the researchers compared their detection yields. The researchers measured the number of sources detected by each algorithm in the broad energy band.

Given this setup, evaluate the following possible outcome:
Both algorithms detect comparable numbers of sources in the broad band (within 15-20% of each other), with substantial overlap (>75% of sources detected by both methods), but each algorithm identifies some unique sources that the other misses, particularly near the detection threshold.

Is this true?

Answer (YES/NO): NO